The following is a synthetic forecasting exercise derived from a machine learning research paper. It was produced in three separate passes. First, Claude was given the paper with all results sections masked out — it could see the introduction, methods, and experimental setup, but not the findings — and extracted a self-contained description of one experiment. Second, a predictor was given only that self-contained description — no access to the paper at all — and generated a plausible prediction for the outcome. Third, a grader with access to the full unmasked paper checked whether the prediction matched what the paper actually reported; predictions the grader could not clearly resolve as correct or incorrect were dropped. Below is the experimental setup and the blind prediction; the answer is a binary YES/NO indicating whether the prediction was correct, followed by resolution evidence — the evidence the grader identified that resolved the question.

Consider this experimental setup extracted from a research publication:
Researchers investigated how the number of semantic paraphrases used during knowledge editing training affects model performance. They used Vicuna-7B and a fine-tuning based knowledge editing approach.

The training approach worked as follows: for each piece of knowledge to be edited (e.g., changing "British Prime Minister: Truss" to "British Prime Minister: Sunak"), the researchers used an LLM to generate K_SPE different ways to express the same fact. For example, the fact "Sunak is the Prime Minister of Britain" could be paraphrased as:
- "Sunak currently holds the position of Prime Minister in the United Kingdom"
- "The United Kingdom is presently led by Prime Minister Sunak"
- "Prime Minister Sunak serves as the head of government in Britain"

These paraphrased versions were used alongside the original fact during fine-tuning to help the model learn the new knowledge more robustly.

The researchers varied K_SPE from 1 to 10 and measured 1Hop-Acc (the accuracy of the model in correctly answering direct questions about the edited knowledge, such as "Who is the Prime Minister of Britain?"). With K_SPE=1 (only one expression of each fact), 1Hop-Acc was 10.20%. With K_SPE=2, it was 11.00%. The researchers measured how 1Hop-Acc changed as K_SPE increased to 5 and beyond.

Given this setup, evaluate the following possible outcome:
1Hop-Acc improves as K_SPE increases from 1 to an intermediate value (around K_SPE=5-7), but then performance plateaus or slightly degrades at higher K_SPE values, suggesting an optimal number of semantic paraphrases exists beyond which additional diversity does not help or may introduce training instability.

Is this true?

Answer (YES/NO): NO